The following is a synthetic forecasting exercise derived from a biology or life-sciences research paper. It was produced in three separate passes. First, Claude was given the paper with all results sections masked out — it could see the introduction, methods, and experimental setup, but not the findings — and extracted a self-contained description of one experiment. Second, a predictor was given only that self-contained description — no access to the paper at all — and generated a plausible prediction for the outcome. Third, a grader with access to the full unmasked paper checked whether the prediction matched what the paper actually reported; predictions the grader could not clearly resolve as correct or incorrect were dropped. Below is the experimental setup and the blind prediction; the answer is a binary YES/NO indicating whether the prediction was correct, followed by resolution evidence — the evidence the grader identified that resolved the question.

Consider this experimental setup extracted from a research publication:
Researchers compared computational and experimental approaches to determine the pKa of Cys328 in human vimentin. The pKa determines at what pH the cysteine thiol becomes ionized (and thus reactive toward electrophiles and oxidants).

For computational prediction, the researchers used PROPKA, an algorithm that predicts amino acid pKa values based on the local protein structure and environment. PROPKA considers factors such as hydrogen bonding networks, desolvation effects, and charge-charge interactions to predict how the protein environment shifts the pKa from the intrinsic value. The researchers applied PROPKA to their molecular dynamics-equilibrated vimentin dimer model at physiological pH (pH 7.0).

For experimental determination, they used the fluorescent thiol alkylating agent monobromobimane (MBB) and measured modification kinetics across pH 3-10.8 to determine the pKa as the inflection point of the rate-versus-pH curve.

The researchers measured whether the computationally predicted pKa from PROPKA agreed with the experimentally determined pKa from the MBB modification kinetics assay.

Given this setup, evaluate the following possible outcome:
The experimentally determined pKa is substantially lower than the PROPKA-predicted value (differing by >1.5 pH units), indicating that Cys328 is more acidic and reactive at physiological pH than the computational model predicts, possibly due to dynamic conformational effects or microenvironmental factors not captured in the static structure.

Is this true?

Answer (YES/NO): YES